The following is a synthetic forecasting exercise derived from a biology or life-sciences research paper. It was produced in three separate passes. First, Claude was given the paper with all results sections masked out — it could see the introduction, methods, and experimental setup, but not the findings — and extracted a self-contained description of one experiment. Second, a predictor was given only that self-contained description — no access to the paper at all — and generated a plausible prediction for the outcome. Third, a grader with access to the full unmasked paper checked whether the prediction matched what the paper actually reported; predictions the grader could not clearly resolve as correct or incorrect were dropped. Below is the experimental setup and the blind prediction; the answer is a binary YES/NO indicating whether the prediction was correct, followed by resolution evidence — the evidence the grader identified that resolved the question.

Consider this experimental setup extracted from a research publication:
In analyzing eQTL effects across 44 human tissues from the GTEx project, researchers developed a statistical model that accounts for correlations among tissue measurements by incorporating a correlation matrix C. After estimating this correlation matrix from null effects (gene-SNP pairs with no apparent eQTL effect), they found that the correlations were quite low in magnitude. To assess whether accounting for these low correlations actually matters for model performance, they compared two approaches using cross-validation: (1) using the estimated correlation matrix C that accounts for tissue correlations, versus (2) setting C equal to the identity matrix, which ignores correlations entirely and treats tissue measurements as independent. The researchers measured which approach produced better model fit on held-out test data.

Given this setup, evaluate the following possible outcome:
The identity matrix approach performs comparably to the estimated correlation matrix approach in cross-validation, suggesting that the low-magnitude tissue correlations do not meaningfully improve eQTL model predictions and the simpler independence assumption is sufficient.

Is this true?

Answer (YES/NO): NO